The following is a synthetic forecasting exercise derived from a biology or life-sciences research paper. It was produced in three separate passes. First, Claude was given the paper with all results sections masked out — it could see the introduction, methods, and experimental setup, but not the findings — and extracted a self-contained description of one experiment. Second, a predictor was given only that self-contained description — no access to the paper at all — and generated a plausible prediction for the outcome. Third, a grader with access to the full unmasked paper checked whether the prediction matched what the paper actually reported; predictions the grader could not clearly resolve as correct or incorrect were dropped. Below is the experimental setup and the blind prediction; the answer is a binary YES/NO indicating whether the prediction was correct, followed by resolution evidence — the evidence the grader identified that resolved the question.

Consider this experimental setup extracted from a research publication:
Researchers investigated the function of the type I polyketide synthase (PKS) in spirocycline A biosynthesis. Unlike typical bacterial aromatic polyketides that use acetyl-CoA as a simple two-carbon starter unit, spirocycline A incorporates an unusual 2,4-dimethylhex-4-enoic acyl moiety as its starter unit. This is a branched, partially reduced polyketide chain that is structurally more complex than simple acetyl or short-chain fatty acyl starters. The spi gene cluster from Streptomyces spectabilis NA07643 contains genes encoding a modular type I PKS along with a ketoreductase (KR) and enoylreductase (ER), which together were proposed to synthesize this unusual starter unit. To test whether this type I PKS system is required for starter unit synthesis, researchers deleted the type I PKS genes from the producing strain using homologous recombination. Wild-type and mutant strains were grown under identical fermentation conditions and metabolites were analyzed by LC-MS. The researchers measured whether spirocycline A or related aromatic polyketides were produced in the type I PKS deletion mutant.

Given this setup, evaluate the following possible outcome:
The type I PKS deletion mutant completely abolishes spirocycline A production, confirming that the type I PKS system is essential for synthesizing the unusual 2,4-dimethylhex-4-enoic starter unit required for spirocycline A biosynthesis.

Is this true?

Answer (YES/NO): YES